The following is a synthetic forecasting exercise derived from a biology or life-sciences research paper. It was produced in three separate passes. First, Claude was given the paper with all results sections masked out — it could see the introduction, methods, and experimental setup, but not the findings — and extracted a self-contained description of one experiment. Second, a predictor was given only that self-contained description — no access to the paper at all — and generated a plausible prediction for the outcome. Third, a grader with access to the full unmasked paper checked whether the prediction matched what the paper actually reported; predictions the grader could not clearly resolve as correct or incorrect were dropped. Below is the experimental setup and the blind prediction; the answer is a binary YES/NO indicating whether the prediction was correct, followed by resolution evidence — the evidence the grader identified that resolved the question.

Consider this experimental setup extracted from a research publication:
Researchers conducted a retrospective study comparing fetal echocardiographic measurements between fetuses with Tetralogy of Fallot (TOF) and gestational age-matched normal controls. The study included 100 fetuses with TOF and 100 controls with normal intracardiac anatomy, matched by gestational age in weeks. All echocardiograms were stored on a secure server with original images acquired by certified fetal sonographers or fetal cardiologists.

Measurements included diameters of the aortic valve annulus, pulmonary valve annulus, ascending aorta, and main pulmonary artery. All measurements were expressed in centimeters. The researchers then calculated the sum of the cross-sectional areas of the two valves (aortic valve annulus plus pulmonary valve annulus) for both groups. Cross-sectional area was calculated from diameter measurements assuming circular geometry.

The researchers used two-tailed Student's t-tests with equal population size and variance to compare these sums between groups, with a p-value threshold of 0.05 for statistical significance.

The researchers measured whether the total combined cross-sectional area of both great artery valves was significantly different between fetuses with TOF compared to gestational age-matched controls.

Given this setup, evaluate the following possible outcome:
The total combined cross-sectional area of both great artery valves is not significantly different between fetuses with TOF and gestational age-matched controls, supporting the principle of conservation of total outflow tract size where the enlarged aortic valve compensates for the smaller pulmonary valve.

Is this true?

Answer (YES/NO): NO